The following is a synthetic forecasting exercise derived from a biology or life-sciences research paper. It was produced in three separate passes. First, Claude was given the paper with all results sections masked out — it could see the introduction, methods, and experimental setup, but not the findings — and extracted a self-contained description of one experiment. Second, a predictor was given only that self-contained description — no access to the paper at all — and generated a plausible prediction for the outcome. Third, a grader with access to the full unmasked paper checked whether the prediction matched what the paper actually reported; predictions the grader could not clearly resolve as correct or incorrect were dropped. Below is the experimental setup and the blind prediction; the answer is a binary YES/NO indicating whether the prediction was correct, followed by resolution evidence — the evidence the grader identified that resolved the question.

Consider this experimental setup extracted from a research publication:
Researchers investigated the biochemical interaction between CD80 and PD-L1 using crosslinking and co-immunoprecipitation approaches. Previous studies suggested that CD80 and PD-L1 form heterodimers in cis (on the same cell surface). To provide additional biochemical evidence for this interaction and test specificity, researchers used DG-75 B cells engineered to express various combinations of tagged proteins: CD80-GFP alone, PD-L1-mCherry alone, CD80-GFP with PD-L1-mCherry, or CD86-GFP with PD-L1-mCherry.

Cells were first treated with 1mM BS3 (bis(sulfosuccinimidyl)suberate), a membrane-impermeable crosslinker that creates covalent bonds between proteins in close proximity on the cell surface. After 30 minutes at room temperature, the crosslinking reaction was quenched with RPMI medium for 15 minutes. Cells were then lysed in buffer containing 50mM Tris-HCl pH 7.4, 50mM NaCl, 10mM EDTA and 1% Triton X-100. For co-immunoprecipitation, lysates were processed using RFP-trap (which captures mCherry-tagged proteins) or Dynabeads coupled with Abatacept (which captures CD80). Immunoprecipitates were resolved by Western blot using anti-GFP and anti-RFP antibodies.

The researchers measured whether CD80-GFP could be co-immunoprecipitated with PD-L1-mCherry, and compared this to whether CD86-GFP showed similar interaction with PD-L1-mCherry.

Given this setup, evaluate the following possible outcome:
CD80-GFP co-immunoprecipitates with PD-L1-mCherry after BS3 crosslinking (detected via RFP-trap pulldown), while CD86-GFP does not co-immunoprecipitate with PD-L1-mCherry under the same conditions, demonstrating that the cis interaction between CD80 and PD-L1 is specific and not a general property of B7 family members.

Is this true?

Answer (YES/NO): YES